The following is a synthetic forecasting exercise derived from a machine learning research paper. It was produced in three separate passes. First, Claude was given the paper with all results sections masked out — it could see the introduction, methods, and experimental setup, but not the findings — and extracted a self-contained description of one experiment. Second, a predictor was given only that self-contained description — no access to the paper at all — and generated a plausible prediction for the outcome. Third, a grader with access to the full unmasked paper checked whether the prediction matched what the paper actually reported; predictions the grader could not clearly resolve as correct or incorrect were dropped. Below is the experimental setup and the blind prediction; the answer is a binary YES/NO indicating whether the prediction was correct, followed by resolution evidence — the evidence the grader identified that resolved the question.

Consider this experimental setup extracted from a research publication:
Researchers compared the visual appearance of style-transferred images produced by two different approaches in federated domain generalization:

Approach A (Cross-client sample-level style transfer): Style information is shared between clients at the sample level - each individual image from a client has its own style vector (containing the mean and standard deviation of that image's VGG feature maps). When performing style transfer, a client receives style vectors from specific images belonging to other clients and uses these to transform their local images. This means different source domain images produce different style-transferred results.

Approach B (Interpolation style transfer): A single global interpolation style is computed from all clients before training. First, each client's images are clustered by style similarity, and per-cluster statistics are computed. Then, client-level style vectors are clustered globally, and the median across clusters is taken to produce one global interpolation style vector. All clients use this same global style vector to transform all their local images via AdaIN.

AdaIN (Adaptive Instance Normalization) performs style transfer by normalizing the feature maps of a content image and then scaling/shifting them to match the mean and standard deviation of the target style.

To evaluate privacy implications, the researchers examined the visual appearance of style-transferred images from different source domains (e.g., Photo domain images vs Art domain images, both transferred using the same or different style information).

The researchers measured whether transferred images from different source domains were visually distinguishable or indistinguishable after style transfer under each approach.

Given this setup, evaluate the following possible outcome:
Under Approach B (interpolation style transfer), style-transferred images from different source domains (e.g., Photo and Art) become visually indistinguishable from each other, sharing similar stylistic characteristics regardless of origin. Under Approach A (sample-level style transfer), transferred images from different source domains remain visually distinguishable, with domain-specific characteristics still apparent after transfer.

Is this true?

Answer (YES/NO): YES